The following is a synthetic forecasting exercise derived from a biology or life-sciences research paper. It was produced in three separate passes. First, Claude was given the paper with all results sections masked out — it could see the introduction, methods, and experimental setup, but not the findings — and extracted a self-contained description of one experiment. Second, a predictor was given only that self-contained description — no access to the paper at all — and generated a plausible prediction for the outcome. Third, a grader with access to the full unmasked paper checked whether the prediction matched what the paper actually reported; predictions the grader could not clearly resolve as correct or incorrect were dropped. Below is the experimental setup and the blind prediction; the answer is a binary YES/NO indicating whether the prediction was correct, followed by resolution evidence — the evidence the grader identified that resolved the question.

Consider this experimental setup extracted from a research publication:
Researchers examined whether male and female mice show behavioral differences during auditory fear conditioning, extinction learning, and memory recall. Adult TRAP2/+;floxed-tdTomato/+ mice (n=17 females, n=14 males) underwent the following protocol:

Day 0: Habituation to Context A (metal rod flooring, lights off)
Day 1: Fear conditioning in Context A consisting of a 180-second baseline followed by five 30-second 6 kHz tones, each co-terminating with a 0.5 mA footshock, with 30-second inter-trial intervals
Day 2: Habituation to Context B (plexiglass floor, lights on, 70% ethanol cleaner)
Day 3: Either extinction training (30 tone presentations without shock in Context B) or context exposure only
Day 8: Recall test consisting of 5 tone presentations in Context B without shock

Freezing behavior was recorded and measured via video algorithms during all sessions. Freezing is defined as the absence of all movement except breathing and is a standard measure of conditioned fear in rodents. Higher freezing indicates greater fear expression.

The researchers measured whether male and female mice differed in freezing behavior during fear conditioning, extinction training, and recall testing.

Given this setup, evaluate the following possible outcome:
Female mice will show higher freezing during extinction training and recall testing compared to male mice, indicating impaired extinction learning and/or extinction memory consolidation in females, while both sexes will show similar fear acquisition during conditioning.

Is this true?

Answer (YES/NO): NO